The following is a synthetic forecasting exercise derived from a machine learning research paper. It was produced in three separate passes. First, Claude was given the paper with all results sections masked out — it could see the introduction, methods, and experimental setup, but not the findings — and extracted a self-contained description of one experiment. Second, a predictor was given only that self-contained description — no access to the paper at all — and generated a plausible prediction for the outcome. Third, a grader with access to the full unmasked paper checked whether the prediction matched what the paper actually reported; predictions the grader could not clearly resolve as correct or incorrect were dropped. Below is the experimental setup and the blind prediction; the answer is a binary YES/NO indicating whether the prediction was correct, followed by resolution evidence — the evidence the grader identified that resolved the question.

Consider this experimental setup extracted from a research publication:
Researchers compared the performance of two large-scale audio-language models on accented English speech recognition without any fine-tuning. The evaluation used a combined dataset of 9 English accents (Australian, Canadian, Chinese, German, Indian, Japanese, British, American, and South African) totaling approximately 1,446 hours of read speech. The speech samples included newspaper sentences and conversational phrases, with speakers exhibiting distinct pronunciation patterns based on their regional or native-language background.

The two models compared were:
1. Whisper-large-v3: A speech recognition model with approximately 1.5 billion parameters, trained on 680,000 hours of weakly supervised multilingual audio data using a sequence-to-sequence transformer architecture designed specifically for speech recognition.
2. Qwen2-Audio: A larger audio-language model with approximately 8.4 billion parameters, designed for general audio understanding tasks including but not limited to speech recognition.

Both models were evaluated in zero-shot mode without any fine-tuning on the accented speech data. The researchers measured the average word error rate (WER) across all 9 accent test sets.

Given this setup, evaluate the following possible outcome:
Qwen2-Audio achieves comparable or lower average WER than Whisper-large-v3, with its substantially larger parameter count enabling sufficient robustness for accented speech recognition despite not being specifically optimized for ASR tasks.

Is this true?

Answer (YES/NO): YES